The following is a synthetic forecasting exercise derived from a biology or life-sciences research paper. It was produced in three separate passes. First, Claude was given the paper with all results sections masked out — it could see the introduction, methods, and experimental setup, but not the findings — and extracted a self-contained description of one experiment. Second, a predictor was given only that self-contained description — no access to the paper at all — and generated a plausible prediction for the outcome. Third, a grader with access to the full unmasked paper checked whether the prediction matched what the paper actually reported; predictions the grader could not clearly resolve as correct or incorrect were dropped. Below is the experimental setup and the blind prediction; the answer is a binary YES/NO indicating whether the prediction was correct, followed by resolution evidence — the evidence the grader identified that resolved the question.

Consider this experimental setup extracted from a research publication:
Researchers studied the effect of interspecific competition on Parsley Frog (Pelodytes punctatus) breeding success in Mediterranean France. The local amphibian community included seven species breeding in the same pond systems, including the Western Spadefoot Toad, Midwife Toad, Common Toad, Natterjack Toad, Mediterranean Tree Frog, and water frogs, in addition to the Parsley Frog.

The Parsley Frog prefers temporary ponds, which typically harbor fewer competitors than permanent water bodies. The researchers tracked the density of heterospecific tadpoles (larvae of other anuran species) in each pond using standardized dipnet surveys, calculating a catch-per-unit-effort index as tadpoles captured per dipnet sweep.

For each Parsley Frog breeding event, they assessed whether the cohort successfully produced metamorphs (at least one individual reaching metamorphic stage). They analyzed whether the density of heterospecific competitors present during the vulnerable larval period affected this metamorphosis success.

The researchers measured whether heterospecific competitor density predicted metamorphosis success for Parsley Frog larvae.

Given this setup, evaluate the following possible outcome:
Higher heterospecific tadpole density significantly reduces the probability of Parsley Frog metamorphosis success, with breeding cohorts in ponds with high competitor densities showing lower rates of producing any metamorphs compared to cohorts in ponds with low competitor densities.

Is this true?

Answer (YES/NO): NO